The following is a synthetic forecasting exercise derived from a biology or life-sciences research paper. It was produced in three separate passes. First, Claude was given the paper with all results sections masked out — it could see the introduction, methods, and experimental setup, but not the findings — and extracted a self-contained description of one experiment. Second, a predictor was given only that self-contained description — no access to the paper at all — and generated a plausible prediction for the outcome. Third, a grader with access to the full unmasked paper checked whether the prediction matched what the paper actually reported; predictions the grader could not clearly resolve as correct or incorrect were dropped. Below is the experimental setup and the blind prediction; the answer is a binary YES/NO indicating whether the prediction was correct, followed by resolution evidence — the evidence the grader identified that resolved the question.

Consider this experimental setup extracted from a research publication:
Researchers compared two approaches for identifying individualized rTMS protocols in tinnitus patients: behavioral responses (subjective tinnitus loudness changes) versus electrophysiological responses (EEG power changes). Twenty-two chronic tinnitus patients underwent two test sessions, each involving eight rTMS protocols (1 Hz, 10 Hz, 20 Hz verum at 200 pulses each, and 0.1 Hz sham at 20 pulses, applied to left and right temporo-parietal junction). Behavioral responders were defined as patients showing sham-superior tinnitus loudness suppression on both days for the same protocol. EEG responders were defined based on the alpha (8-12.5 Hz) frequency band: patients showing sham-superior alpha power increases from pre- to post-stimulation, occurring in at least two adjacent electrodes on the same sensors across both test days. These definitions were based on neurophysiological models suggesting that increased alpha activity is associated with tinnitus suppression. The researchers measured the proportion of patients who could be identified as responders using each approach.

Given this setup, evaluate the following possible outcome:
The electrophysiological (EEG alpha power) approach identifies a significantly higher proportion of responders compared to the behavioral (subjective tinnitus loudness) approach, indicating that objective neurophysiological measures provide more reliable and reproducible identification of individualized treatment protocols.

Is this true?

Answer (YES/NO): YES